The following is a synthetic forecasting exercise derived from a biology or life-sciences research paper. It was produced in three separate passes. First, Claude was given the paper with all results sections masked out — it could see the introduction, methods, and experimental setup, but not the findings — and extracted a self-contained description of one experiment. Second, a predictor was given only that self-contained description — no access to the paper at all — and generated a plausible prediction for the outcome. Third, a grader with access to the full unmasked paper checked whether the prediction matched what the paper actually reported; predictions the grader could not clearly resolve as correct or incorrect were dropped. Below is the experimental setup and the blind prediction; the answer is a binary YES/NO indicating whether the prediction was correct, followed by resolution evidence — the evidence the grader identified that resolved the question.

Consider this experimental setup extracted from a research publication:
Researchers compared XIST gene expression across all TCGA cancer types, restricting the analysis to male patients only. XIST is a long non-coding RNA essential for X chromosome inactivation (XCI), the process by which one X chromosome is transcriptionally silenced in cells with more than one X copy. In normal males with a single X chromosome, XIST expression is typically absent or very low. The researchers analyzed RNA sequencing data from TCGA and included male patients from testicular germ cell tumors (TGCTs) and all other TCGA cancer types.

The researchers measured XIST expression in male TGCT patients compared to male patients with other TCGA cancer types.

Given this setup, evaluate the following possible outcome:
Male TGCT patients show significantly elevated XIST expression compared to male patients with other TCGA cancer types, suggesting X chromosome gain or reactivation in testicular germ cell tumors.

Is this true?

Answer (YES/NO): YES